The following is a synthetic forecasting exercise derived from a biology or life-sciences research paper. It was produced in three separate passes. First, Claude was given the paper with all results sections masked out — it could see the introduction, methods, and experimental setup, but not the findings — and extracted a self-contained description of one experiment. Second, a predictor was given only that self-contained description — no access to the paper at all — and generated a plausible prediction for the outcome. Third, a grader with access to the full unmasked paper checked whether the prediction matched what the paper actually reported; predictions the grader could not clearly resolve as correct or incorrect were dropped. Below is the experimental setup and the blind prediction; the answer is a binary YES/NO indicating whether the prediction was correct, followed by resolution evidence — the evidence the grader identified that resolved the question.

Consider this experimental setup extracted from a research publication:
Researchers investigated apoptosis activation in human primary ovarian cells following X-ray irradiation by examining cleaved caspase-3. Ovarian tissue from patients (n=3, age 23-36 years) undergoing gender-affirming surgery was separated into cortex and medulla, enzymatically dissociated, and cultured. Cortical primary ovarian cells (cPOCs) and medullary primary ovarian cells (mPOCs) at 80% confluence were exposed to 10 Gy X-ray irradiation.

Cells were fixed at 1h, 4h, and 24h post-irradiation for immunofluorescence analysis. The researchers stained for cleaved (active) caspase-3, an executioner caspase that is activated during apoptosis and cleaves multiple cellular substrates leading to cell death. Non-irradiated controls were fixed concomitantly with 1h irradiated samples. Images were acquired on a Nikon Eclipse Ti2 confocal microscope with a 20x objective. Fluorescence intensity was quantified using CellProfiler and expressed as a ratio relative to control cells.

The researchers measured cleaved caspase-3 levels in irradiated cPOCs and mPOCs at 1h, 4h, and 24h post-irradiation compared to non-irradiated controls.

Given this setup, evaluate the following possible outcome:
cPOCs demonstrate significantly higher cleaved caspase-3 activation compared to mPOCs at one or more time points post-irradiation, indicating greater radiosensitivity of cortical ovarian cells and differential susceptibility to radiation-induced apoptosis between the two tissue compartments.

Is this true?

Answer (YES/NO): NO